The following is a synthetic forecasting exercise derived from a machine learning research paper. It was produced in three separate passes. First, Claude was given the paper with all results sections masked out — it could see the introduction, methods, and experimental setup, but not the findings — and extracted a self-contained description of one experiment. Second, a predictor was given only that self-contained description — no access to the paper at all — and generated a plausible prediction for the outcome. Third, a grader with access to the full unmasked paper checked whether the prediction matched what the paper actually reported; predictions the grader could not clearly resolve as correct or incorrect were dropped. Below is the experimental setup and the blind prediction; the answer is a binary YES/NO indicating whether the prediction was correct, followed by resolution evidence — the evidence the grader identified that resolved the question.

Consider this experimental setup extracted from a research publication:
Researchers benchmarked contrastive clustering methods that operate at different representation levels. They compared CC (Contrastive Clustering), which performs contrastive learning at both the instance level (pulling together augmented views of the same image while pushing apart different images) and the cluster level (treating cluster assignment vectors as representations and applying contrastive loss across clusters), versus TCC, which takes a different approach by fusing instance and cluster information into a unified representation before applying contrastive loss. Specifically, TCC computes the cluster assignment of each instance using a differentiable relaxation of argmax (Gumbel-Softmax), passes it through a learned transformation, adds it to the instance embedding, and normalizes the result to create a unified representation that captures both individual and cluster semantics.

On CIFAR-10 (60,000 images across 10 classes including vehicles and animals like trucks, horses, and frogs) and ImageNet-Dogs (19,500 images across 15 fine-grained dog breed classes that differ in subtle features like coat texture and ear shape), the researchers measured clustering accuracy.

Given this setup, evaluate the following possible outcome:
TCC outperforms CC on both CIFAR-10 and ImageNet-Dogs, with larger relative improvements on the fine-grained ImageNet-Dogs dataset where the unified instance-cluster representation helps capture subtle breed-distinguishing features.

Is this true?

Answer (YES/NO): YES